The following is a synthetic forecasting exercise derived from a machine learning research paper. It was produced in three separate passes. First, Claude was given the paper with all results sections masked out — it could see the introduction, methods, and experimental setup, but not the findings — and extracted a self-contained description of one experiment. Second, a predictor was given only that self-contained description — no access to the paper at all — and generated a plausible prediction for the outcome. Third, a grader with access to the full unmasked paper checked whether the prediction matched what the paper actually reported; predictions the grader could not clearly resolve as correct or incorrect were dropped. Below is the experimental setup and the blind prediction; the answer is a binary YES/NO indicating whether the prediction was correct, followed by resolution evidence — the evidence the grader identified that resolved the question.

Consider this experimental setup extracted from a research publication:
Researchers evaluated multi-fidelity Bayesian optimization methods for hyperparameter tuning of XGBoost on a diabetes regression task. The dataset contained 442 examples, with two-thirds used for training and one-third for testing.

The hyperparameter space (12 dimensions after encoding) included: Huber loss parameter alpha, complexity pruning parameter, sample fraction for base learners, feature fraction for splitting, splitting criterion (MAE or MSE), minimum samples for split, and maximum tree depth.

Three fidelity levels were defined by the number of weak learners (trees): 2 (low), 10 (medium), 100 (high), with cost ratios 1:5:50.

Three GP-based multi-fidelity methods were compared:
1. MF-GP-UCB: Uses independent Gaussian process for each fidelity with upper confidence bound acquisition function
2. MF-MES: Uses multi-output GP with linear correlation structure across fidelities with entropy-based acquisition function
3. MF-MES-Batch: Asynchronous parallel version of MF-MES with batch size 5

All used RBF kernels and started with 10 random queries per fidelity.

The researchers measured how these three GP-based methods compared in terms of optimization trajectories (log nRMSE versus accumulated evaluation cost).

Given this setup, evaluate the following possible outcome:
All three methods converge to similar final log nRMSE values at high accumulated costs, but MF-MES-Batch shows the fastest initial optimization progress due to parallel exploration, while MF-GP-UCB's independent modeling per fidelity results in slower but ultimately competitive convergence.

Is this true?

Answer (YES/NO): NO